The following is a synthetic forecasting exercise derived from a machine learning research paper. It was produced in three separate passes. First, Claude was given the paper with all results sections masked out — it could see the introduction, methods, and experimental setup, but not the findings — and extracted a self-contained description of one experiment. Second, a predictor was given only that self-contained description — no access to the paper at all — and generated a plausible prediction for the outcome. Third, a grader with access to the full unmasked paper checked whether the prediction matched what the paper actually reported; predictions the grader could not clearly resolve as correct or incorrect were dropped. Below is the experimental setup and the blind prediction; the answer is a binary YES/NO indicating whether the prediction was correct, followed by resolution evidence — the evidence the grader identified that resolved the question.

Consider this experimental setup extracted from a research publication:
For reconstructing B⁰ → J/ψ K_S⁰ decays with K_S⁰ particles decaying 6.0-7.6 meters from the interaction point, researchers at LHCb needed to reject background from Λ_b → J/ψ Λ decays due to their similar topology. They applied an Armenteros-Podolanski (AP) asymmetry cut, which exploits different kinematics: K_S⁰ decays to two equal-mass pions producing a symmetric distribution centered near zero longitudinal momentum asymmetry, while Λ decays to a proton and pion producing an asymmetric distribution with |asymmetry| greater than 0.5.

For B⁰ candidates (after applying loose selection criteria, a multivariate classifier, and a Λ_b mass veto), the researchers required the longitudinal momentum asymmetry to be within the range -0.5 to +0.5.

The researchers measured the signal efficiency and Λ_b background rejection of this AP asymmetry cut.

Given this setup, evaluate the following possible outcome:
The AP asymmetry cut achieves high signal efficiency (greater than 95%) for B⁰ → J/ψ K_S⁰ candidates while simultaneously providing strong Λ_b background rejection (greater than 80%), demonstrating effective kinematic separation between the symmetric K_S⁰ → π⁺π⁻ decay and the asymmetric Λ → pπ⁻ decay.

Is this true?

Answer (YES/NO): NO